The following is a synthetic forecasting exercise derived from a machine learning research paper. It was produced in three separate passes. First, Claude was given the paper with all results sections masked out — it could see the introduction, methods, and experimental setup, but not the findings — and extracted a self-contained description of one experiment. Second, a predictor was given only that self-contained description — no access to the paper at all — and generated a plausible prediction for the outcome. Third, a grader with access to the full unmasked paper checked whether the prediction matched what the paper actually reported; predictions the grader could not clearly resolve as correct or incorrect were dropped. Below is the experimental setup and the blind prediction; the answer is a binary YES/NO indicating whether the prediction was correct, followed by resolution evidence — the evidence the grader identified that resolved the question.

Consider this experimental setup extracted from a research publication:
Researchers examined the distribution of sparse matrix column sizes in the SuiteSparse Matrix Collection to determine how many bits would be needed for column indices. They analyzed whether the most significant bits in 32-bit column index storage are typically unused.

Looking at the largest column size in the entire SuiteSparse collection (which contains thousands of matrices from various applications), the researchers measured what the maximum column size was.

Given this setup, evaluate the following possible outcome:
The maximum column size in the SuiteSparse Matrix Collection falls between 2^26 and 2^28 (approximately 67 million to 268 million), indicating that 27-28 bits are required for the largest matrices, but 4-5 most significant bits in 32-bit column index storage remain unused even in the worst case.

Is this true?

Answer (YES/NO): YES